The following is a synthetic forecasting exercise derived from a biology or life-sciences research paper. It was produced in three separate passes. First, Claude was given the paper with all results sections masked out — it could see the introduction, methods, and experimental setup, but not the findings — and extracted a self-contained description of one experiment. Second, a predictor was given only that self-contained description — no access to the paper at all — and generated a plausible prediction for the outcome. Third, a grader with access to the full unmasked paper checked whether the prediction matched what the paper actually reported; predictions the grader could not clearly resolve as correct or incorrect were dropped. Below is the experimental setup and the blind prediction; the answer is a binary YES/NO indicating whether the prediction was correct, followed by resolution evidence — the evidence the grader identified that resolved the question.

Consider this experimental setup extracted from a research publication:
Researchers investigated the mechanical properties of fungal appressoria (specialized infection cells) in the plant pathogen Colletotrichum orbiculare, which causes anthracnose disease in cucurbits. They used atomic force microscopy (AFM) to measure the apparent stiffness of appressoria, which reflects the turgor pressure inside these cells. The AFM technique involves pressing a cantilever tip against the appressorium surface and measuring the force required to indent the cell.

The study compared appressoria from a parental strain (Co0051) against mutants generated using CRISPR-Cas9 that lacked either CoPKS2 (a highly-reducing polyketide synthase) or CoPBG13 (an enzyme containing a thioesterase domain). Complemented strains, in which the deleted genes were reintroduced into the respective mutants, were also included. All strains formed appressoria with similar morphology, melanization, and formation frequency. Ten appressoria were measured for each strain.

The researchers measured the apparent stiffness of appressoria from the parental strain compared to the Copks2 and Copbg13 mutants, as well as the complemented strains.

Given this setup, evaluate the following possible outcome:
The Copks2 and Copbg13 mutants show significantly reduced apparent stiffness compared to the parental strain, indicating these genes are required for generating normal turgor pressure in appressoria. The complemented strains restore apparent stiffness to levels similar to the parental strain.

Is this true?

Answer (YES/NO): YES